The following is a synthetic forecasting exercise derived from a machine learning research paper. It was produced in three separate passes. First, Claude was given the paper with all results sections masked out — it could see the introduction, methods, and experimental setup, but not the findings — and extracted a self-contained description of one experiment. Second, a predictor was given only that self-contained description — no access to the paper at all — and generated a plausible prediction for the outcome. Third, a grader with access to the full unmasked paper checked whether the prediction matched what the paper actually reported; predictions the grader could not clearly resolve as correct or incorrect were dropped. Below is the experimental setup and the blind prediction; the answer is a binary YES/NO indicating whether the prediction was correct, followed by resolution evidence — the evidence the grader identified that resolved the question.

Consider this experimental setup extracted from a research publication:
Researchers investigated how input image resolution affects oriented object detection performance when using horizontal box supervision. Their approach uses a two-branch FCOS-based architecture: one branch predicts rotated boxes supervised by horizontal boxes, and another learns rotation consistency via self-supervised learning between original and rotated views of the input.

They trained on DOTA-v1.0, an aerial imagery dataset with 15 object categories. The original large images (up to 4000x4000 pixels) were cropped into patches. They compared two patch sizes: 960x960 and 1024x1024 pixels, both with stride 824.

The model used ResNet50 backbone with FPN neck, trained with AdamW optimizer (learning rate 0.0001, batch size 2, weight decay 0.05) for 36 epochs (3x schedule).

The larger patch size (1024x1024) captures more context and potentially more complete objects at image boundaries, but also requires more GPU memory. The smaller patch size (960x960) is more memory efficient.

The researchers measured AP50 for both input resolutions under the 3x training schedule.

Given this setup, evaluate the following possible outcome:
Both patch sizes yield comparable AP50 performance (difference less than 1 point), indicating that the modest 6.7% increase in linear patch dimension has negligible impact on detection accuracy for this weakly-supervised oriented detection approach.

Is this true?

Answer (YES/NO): YES